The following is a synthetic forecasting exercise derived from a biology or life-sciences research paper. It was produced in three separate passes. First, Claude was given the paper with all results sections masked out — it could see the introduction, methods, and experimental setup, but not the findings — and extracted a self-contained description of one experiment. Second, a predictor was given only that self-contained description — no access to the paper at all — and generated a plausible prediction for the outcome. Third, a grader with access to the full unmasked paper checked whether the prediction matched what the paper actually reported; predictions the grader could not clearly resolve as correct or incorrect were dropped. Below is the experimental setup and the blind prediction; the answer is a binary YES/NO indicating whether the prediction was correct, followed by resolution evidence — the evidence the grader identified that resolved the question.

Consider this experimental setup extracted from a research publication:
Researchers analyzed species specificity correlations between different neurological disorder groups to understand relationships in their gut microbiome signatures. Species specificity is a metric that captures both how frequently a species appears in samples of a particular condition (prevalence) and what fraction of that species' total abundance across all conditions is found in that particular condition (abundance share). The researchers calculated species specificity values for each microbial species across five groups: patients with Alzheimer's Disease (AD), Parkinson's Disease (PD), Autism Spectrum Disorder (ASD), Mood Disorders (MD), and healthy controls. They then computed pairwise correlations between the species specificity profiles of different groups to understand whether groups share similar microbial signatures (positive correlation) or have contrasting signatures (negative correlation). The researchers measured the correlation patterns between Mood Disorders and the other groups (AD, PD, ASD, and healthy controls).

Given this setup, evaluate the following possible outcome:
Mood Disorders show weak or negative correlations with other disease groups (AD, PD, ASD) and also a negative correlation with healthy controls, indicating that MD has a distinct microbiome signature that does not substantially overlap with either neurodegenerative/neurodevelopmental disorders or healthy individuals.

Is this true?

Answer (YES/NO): YES